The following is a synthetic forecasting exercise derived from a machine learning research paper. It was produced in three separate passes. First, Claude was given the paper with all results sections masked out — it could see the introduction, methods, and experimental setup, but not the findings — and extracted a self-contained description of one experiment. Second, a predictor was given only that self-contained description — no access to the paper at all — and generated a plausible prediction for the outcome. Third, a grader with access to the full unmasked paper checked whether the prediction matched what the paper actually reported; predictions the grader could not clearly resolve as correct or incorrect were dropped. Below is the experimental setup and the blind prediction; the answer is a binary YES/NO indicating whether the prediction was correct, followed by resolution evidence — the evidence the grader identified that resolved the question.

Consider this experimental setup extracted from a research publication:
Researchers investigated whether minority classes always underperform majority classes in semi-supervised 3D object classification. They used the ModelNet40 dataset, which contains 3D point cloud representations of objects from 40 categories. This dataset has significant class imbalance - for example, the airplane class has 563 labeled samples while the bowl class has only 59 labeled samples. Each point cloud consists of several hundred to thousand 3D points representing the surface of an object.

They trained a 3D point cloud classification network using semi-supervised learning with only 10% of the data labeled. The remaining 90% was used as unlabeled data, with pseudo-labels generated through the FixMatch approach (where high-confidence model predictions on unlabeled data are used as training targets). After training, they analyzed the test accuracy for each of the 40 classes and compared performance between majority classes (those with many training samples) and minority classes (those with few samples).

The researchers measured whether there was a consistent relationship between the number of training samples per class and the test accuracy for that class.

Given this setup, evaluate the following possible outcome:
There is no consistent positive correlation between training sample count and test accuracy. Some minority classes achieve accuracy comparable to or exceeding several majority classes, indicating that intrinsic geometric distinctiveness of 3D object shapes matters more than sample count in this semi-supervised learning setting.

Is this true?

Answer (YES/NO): YES